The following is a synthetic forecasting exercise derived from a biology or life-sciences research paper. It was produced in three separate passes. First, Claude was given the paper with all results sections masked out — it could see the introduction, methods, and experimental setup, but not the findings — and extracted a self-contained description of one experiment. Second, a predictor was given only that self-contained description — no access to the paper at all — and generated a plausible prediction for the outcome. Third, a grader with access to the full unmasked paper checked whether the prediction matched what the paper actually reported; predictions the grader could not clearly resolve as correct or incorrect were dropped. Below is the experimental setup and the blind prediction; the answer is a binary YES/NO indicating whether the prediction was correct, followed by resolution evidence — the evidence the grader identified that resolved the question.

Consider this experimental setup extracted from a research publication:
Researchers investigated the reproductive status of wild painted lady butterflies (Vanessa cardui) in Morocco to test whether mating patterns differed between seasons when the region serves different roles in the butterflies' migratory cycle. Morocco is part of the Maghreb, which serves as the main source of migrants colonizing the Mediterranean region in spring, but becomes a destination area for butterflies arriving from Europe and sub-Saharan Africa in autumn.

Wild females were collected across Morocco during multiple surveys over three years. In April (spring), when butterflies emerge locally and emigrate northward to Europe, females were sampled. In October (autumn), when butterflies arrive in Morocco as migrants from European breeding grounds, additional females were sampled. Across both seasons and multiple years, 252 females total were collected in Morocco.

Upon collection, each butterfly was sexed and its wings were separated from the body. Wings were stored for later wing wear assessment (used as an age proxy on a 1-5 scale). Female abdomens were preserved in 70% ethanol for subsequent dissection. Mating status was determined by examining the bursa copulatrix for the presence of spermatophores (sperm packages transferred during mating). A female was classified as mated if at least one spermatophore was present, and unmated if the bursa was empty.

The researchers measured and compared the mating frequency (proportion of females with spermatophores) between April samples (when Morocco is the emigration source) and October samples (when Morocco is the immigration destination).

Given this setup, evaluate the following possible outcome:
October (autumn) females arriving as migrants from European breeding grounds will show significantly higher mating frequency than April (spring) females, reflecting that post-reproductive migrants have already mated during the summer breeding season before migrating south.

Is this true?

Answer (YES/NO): NO